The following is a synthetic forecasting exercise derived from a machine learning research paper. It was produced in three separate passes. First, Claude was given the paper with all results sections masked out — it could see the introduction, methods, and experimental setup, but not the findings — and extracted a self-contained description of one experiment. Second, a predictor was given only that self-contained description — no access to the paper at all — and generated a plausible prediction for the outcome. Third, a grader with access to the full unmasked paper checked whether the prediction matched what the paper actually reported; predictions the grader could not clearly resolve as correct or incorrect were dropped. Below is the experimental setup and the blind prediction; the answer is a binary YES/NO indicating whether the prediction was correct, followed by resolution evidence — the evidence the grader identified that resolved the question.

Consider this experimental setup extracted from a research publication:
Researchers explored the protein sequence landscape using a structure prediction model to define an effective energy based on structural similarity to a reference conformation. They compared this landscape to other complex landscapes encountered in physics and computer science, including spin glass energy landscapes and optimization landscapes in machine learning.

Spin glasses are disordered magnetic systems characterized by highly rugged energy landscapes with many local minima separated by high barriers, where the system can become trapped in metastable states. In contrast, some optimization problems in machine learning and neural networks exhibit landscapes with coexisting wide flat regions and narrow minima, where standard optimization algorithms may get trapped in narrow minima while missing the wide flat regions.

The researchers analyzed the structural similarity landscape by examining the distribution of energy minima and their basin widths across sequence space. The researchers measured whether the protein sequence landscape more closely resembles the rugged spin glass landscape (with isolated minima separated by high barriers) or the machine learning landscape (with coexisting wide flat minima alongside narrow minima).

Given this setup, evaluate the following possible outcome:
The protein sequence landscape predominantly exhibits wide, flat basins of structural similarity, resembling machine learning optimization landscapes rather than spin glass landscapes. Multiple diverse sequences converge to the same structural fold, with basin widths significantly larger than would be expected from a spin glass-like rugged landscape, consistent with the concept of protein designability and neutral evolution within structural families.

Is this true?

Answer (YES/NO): YES